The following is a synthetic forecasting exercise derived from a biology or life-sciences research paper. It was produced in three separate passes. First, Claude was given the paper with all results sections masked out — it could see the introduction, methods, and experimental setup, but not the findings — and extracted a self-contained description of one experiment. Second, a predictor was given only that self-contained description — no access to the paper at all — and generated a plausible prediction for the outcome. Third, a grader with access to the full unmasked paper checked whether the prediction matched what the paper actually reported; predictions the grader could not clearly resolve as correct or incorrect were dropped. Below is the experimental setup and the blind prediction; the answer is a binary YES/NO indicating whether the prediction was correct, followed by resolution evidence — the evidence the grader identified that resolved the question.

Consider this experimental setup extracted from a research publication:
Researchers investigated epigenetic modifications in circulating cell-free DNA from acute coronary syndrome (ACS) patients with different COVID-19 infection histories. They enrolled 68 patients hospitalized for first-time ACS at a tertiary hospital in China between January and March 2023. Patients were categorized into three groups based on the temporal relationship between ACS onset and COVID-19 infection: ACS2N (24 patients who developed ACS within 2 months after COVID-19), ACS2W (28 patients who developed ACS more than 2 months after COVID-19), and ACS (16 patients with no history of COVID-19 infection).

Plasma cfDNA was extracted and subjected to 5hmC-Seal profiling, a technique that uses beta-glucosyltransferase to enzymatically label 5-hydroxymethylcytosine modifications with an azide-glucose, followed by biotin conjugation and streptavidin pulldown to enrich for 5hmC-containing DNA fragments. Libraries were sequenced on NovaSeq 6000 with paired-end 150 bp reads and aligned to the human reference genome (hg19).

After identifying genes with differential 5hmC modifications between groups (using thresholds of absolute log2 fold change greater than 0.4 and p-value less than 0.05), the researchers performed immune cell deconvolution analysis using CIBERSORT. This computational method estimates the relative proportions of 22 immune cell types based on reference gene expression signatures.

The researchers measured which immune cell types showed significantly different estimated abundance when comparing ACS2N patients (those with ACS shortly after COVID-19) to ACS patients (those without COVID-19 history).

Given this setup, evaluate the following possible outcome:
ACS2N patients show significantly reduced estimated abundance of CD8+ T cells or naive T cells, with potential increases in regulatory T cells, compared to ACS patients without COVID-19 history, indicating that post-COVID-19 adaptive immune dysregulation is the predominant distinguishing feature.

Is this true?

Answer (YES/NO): NO